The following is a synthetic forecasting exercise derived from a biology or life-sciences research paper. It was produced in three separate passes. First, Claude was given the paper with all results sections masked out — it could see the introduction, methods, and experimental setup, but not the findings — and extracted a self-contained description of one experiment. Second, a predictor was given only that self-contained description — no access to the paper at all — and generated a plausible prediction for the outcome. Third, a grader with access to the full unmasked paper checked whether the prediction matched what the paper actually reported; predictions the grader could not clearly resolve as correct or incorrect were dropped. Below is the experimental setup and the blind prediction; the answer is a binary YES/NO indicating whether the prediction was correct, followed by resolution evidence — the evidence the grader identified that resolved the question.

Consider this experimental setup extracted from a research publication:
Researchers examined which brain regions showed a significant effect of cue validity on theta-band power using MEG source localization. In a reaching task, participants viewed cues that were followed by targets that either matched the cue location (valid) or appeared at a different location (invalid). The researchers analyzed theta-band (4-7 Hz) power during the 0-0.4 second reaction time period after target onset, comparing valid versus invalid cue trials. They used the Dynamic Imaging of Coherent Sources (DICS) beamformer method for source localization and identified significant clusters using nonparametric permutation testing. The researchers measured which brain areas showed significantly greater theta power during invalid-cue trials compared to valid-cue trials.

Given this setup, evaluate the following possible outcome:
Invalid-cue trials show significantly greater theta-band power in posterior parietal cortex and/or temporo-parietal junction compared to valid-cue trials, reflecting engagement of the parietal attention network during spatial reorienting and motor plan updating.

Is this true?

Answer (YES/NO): YES